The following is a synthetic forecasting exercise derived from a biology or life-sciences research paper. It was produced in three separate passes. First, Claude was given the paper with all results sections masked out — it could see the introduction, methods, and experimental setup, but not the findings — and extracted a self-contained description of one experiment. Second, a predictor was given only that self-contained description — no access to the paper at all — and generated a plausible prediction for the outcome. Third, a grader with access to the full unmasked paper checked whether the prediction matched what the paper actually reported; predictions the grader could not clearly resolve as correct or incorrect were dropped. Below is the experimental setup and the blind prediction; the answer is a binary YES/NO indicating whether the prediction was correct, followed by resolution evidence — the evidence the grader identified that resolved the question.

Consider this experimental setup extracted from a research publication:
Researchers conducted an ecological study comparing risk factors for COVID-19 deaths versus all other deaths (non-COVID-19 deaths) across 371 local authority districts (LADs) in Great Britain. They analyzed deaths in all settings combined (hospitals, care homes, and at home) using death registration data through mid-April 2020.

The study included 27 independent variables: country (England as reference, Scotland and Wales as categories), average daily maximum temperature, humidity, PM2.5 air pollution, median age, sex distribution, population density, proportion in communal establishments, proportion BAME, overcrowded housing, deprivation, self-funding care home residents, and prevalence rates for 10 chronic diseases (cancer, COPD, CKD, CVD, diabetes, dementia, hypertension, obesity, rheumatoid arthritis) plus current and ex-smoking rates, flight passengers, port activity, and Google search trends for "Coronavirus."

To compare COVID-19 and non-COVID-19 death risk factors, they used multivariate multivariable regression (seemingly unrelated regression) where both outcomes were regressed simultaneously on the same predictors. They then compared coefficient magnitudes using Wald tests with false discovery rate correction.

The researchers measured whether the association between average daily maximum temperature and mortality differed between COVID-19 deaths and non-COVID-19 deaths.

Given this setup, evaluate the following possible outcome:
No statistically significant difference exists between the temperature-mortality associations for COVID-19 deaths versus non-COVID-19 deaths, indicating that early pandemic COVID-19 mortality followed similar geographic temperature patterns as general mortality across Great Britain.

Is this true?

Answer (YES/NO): NO